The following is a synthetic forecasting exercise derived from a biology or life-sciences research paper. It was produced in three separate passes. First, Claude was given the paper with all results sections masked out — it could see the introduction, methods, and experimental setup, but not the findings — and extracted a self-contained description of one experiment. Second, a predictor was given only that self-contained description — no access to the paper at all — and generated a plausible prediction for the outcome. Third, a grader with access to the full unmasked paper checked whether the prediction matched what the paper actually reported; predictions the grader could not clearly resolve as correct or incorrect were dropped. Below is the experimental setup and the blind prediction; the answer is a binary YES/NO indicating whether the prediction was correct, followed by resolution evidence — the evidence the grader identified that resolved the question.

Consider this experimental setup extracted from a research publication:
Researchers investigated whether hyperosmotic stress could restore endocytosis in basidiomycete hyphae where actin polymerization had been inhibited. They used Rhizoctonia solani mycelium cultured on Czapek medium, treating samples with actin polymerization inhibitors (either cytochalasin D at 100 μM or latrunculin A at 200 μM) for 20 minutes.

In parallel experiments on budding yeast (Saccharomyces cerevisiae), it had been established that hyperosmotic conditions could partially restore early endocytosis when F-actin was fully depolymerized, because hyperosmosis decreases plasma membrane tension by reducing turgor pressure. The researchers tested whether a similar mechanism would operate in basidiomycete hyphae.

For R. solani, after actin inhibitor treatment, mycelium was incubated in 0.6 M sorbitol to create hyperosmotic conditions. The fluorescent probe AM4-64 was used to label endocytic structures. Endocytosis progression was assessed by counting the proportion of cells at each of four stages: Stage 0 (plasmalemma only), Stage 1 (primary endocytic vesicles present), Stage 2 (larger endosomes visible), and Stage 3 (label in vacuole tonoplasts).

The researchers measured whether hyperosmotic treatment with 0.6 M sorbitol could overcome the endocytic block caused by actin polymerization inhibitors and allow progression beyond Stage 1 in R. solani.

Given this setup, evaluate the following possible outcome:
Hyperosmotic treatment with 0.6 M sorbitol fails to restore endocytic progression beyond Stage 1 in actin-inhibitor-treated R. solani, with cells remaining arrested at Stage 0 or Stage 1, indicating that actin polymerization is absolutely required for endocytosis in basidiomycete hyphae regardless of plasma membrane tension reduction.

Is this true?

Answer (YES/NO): YES